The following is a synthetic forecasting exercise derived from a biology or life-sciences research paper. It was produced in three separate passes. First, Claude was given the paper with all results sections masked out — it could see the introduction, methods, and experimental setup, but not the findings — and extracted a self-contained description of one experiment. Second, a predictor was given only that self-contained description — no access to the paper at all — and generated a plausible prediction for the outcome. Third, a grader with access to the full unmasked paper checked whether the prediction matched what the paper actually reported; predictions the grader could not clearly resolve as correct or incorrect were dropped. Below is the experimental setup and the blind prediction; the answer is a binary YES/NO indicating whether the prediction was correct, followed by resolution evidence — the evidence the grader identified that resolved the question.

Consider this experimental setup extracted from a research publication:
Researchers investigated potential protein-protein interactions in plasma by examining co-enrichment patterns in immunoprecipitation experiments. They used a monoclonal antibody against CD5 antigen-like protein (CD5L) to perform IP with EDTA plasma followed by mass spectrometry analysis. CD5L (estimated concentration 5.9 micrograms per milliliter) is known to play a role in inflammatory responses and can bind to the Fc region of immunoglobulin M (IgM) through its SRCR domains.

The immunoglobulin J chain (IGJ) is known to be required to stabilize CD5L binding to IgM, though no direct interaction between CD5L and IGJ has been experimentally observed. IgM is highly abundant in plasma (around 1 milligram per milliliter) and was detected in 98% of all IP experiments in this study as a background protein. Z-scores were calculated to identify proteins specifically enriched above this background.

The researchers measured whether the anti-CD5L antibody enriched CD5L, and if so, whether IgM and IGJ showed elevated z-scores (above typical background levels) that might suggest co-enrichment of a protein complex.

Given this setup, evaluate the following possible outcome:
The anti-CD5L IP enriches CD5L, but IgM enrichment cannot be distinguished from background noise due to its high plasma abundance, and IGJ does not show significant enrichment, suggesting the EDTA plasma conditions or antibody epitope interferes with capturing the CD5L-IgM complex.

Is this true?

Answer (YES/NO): NO